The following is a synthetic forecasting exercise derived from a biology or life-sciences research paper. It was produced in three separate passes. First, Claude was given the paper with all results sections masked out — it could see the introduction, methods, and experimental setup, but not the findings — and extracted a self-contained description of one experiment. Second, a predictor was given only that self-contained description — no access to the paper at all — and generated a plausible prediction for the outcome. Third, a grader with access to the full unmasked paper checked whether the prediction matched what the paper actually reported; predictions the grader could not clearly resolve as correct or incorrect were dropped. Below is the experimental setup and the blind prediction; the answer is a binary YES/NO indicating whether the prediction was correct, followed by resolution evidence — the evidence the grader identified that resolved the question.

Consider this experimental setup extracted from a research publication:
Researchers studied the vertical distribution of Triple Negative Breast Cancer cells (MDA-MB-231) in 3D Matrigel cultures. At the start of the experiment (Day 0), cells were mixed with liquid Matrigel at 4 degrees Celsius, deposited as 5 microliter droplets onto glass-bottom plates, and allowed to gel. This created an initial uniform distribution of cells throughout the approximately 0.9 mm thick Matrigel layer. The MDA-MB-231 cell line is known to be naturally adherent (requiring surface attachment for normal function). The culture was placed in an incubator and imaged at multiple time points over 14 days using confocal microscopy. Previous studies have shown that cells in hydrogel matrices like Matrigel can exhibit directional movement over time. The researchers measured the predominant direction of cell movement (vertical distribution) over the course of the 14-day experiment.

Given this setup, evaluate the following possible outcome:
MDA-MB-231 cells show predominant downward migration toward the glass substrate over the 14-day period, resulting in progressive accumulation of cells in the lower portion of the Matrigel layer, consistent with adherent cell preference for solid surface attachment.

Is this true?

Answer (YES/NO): YES